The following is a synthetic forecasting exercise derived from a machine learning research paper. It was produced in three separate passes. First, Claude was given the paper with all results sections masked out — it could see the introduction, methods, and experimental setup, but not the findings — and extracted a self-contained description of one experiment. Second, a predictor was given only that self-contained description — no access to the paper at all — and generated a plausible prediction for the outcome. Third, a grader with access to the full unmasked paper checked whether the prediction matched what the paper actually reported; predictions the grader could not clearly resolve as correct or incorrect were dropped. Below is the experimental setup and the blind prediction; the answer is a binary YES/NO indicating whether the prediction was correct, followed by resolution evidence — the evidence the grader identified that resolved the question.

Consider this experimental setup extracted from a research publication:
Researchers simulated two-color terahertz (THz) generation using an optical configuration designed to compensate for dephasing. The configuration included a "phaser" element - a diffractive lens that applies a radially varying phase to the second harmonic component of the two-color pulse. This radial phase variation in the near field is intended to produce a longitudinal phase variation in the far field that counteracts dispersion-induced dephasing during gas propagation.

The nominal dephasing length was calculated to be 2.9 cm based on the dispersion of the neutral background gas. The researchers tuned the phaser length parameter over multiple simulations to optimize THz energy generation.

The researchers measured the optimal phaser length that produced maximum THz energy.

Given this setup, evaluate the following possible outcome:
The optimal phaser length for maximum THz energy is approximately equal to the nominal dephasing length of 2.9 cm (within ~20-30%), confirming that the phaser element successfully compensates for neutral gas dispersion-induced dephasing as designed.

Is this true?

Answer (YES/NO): YES